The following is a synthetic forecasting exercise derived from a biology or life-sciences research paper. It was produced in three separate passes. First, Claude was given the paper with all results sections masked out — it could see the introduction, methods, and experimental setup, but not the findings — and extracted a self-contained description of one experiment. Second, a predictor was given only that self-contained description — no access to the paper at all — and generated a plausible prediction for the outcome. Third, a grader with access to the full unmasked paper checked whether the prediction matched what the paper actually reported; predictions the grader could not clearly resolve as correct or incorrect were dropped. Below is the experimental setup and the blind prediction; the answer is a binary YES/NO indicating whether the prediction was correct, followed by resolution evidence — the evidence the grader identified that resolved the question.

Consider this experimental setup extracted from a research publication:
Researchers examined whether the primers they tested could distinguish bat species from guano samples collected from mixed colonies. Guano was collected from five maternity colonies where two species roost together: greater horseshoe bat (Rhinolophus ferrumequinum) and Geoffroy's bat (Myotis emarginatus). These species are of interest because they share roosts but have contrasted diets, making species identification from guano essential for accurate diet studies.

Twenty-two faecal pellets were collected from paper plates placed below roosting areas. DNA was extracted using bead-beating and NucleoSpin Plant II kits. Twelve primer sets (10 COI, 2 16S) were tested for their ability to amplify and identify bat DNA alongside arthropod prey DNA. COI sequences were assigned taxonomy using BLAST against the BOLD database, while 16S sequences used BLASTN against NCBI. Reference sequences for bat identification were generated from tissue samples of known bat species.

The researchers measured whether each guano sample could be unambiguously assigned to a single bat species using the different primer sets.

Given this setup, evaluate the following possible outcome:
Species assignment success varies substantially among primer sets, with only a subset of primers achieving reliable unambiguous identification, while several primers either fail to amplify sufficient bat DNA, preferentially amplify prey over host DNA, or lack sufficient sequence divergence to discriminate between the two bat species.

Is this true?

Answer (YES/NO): YES